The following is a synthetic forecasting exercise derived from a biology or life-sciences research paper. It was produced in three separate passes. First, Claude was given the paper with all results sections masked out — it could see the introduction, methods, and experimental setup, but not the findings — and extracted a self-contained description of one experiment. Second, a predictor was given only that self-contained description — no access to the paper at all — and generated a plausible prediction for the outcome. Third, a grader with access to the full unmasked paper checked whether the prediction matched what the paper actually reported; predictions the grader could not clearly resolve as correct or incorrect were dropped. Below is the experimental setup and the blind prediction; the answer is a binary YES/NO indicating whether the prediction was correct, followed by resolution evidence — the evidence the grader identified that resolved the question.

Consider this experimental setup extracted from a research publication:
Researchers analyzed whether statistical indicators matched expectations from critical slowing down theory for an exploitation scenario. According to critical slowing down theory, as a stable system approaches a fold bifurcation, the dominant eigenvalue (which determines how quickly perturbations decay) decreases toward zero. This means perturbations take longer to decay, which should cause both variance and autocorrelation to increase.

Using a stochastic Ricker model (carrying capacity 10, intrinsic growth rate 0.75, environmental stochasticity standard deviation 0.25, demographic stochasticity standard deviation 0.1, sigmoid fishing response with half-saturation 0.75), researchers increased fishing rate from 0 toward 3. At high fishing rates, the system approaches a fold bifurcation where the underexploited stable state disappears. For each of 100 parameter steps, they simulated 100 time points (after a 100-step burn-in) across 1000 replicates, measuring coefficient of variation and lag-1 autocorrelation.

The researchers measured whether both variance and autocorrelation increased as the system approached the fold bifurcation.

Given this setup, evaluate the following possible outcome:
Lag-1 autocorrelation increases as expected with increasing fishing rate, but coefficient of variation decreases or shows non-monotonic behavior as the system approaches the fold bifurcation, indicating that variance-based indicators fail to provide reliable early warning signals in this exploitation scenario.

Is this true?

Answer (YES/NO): NO